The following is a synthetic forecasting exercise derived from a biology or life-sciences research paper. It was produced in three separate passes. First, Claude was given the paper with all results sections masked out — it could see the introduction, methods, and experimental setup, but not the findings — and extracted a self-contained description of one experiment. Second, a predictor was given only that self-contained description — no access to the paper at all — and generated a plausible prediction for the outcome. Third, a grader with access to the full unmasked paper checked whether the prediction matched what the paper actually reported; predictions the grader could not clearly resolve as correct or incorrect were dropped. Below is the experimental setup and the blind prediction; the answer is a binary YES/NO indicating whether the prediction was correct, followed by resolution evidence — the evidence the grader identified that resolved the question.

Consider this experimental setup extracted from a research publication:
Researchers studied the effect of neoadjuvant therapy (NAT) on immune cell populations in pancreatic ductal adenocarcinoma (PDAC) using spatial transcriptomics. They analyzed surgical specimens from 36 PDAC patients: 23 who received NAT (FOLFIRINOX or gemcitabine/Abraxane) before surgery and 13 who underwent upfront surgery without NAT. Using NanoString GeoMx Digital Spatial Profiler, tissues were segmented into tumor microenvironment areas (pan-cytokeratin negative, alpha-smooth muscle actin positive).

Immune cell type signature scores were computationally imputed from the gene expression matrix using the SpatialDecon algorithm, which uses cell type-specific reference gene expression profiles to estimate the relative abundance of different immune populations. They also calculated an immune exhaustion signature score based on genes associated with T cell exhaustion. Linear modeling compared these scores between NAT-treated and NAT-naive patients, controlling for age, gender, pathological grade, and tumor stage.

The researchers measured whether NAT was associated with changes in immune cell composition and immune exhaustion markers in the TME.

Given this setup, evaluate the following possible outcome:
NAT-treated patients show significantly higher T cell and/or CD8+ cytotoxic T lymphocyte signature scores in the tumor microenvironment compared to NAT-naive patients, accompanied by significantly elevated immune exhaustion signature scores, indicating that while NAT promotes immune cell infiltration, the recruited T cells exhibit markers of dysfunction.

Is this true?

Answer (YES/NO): NO